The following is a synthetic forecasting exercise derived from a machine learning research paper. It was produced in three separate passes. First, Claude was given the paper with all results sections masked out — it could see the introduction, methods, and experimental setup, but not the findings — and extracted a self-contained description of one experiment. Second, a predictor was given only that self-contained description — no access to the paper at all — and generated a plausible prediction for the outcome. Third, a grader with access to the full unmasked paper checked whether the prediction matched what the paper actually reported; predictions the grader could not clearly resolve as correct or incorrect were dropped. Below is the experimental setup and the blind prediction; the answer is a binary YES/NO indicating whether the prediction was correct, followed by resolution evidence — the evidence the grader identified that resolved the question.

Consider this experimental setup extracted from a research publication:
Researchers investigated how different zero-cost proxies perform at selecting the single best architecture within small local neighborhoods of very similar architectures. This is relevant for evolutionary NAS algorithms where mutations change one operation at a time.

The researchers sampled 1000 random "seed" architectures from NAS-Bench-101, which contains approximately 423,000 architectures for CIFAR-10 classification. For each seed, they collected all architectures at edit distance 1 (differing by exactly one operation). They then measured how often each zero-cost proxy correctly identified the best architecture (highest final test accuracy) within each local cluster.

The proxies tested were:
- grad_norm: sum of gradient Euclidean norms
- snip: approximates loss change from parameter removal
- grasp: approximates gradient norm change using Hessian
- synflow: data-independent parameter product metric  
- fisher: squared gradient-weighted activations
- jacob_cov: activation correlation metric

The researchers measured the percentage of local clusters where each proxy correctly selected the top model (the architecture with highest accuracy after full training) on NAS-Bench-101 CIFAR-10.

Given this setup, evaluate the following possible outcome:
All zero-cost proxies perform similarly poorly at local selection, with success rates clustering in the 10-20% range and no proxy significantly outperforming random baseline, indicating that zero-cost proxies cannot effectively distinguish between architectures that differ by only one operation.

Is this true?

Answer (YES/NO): NO